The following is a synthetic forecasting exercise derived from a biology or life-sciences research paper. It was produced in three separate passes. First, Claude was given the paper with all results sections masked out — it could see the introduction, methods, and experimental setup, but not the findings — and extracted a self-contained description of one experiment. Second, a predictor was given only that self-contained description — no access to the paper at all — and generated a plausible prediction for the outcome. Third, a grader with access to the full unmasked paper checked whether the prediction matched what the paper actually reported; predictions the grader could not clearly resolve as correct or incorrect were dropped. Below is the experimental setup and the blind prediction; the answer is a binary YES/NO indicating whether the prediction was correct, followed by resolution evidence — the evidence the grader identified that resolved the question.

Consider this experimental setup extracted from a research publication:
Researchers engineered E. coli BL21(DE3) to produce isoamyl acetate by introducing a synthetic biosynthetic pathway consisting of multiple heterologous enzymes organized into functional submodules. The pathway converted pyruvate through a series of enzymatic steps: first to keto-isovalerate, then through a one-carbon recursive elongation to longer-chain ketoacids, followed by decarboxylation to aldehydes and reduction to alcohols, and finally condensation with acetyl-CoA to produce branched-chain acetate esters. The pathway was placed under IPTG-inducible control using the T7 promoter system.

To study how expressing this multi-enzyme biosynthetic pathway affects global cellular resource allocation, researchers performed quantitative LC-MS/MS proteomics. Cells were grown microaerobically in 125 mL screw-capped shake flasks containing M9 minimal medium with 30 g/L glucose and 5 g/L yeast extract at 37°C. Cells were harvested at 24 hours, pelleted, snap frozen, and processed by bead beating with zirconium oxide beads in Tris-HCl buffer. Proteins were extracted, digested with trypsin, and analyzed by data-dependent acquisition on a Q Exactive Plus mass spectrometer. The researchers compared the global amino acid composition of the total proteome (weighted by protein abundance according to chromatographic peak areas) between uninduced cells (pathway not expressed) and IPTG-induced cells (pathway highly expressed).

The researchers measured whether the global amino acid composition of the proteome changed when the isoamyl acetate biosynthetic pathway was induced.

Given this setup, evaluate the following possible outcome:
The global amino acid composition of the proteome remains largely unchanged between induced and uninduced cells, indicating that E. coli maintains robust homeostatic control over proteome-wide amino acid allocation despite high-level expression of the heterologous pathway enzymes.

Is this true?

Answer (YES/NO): NO